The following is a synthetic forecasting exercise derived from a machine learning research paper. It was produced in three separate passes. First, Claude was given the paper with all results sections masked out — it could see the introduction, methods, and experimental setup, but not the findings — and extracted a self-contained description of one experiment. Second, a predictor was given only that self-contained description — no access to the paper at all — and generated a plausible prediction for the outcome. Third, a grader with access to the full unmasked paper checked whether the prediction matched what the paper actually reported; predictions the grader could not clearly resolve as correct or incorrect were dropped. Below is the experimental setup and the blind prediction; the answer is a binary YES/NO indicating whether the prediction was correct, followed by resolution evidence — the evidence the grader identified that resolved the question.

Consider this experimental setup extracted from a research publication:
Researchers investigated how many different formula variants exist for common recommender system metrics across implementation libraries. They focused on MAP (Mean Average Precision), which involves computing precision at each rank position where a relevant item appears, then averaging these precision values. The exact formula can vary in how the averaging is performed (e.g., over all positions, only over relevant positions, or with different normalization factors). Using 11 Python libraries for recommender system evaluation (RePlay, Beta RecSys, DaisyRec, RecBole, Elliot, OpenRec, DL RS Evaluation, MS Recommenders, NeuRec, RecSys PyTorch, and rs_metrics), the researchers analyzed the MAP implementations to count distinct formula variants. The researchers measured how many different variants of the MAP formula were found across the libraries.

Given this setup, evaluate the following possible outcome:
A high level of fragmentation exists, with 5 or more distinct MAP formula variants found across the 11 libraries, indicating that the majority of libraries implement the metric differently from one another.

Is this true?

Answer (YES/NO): YES